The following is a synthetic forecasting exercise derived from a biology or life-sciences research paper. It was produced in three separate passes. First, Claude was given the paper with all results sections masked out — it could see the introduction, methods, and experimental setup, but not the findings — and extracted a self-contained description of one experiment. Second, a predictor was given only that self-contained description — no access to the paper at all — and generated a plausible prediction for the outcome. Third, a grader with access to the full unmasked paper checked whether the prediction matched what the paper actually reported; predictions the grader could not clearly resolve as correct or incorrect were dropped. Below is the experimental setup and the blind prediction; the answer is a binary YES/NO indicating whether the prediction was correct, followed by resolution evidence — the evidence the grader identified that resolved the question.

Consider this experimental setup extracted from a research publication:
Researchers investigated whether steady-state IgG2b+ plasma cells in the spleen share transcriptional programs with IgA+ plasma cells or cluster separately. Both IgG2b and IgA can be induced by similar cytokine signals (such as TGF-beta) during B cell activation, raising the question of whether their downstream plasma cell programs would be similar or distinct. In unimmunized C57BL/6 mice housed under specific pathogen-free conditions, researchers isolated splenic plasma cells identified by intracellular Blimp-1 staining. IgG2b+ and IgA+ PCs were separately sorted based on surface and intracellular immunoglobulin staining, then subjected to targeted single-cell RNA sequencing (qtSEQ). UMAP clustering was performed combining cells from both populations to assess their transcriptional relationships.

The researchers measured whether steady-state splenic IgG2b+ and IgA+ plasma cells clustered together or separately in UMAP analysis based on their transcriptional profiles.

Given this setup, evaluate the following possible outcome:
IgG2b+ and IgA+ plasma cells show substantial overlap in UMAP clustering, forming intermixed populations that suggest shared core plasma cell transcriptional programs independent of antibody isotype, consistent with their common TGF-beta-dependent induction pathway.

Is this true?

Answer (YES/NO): NO